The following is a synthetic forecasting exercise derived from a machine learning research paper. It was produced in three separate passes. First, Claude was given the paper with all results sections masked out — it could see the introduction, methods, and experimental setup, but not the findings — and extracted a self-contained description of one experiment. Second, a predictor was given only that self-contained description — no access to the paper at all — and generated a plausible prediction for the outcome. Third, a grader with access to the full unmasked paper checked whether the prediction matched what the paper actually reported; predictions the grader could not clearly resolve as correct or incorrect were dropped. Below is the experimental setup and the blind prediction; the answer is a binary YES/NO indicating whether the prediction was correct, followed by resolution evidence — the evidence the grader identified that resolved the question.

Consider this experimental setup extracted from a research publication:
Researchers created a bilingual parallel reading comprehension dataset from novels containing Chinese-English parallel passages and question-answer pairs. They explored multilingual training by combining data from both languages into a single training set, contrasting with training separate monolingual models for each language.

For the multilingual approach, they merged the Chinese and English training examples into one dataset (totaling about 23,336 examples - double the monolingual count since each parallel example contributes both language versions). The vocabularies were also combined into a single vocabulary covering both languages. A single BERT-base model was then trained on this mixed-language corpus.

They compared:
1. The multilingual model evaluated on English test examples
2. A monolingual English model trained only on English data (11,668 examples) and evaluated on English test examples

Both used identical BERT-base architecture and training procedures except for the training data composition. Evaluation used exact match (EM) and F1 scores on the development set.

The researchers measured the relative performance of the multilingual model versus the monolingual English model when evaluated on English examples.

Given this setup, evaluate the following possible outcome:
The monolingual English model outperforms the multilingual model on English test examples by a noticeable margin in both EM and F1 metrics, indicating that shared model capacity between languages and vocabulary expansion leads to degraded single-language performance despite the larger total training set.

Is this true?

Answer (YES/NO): NO